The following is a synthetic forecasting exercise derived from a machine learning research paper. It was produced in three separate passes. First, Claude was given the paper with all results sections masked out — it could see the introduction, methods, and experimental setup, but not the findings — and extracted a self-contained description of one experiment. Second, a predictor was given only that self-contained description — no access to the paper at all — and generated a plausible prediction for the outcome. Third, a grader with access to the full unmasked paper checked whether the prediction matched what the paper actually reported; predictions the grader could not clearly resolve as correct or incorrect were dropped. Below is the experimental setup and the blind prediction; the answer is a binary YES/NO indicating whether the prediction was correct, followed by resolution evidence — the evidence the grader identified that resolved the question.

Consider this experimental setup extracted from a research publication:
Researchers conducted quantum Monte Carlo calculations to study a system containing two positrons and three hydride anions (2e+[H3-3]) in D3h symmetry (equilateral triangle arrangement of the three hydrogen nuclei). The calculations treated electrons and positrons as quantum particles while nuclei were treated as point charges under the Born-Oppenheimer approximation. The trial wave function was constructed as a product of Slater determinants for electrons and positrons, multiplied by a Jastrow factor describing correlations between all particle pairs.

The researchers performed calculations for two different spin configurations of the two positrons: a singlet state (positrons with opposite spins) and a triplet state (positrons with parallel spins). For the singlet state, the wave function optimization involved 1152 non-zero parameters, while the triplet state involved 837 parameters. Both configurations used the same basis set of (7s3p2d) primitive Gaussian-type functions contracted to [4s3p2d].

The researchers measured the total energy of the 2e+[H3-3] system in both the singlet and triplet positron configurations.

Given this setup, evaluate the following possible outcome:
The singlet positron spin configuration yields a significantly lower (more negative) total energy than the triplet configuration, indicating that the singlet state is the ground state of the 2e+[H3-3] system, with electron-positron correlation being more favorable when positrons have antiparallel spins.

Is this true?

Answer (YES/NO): YES